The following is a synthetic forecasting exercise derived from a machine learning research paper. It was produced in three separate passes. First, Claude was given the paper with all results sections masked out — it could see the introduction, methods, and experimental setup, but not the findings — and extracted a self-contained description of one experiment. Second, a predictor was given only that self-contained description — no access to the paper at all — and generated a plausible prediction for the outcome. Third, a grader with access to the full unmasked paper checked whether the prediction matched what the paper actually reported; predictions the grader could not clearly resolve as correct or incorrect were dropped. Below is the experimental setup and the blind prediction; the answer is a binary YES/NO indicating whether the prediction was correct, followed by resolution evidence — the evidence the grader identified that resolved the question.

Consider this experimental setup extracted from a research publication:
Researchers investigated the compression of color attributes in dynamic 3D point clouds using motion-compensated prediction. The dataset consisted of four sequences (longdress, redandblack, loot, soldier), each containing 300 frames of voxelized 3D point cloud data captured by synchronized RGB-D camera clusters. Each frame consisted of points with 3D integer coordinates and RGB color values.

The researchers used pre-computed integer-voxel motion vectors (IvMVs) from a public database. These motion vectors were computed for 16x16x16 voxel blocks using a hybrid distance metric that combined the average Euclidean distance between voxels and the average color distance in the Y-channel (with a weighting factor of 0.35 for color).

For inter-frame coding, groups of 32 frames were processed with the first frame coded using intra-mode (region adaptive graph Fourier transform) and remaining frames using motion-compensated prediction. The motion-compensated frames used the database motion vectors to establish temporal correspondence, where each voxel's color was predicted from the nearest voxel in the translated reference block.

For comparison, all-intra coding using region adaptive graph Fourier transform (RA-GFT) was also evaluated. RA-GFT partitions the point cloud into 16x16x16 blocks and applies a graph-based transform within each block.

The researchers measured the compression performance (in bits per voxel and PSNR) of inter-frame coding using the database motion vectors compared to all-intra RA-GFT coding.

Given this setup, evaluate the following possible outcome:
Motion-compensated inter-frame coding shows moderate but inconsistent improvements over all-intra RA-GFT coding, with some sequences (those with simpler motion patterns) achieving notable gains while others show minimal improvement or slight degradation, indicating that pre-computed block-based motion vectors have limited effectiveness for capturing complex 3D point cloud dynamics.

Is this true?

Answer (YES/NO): NO